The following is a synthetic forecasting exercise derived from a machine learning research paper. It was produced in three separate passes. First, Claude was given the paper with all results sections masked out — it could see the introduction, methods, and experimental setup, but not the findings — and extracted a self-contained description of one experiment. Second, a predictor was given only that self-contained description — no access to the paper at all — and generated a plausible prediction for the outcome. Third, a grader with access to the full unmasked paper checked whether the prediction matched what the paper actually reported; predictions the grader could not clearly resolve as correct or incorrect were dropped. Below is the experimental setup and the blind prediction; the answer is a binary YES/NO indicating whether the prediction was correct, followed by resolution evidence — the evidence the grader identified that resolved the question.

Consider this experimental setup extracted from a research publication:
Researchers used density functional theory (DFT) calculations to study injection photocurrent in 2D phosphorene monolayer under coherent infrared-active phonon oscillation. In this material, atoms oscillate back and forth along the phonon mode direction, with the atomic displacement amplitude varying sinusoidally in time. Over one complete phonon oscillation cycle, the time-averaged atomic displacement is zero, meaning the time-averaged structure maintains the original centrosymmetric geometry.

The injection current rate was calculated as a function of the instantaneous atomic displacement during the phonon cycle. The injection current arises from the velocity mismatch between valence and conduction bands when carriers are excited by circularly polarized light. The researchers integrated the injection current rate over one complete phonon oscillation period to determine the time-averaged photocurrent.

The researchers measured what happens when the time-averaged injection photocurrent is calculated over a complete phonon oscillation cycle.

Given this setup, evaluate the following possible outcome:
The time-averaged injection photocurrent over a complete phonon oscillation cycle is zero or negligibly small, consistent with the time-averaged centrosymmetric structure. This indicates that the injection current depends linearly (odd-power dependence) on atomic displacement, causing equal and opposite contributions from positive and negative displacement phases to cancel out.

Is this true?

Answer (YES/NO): NO